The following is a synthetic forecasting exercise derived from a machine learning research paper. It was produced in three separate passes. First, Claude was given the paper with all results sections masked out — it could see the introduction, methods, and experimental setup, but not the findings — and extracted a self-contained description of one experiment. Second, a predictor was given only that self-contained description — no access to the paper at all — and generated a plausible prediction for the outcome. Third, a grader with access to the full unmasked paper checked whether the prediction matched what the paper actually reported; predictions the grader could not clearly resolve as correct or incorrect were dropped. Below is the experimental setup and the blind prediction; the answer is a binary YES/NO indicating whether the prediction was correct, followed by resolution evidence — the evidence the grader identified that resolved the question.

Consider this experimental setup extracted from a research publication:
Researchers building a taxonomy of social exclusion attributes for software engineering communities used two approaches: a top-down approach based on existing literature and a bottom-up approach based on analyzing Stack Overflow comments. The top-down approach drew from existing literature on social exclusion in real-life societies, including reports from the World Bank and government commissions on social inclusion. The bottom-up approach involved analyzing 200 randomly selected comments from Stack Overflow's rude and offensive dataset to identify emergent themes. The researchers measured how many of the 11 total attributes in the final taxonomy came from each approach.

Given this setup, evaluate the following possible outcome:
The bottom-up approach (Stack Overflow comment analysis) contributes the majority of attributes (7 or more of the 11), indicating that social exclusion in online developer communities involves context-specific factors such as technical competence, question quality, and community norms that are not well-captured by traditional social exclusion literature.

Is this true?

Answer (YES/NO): NO